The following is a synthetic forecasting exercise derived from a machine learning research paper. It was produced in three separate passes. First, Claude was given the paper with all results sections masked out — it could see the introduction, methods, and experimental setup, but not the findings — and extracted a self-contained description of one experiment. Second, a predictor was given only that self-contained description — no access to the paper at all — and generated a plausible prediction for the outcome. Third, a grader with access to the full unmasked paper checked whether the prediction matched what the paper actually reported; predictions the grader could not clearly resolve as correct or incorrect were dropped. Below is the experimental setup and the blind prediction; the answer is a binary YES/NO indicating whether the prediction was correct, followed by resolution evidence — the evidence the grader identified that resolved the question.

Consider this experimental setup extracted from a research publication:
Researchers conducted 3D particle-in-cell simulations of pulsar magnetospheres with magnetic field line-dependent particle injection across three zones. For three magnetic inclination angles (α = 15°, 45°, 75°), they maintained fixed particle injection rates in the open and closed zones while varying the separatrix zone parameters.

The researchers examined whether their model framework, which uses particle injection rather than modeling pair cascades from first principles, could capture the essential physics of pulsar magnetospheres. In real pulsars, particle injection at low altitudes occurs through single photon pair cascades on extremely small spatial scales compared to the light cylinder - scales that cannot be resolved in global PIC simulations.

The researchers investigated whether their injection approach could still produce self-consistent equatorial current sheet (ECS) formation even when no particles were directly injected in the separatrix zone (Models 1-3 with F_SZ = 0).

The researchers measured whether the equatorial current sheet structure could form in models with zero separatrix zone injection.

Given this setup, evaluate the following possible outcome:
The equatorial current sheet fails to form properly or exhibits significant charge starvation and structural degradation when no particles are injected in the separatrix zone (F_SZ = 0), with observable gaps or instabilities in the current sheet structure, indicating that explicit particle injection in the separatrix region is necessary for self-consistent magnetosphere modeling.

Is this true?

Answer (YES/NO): NO